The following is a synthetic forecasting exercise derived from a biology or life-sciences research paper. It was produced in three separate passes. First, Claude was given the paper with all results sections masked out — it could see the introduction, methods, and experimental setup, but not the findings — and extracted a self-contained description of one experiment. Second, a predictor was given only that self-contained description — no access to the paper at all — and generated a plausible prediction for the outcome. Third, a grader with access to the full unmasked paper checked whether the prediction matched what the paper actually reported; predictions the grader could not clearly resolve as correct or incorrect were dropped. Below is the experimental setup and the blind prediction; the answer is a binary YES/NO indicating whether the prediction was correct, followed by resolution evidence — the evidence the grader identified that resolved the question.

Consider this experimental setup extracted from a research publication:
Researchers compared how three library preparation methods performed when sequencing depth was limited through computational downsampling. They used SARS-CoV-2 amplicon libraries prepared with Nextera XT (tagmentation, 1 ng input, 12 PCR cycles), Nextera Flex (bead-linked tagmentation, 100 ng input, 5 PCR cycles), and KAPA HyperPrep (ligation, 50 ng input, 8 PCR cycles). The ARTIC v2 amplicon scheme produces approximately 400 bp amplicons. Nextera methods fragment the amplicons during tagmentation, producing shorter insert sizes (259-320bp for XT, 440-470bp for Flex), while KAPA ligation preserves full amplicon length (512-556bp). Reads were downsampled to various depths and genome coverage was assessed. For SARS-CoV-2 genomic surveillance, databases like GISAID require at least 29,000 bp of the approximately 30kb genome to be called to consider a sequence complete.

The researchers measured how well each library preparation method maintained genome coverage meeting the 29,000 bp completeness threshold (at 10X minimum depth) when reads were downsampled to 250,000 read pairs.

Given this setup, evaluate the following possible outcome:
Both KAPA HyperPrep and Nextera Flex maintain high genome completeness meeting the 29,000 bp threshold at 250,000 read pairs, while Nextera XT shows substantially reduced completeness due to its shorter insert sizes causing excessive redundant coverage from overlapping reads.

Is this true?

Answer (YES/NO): YES